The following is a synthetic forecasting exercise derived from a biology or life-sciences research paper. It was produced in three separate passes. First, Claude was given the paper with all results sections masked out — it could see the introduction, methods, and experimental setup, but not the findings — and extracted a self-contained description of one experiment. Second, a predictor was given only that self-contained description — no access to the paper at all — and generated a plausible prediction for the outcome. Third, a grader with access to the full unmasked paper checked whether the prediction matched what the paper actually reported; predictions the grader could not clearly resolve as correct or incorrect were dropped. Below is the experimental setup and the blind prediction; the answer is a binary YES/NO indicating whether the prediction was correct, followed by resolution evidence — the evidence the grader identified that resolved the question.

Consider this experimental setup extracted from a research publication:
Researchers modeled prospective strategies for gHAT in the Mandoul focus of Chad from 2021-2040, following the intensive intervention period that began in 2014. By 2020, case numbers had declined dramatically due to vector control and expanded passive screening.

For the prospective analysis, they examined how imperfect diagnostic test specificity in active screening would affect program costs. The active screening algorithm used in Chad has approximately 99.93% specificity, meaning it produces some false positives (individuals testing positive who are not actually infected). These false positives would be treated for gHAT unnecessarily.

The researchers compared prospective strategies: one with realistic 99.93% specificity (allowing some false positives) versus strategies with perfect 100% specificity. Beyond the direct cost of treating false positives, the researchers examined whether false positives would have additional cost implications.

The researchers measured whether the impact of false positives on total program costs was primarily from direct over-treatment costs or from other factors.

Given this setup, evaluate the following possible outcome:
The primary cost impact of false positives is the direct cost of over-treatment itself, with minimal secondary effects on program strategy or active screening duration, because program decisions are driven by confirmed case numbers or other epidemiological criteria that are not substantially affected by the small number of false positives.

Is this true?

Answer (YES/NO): NO